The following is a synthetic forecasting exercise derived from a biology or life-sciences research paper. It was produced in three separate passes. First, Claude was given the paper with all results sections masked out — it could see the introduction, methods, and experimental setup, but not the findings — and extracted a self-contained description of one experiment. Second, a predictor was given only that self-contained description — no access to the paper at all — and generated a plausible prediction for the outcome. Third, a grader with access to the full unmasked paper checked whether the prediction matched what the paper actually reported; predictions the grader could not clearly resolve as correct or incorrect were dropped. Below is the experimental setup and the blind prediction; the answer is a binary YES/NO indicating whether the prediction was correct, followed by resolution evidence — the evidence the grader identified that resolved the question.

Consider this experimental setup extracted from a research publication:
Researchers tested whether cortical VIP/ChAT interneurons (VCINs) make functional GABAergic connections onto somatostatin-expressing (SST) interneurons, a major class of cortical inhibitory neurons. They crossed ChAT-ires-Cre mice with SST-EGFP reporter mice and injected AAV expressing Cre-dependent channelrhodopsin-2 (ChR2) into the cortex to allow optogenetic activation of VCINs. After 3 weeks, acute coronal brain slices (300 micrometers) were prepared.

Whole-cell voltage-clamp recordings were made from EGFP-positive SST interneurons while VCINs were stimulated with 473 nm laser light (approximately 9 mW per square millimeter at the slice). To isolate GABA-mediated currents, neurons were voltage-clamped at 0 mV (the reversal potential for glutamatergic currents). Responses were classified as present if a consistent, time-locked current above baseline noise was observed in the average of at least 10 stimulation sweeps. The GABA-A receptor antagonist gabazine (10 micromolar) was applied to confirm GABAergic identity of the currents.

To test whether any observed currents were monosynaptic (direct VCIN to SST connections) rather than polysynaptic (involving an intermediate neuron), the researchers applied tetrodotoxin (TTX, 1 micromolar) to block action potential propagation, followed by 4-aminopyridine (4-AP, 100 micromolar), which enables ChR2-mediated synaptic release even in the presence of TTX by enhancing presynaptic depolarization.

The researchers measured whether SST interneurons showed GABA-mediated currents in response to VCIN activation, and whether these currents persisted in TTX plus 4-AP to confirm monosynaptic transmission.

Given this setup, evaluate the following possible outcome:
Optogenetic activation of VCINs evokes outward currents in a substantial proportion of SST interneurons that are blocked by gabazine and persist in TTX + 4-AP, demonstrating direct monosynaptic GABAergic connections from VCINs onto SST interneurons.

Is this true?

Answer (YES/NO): YES